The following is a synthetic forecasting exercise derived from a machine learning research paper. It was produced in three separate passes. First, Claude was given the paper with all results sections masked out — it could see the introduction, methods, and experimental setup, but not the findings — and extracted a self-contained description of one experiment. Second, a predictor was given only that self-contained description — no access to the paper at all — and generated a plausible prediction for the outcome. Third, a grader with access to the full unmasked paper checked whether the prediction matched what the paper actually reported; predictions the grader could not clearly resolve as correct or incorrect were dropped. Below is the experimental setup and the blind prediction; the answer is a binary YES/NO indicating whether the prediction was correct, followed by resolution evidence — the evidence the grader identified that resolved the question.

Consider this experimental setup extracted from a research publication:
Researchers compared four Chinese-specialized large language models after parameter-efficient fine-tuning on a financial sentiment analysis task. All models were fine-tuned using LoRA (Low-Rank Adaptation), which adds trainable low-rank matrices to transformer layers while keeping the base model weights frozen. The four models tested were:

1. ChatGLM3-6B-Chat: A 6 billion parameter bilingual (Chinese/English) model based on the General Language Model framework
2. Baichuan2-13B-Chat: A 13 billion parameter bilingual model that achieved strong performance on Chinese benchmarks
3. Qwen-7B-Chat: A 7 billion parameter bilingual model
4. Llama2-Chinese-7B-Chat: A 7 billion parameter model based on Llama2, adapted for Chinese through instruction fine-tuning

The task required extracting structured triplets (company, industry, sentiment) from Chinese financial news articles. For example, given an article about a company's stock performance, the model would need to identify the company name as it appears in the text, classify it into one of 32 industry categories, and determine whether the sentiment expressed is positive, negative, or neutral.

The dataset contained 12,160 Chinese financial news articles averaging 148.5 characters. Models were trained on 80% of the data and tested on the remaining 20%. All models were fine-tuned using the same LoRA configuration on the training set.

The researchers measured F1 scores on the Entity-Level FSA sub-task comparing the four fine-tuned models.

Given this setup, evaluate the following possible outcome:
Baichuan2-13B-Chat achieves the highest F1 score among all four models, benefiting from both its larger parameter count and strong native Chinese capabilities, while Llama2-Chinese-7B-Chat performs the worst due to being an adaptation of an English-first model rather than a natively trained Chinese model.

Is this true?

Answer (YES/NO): YES